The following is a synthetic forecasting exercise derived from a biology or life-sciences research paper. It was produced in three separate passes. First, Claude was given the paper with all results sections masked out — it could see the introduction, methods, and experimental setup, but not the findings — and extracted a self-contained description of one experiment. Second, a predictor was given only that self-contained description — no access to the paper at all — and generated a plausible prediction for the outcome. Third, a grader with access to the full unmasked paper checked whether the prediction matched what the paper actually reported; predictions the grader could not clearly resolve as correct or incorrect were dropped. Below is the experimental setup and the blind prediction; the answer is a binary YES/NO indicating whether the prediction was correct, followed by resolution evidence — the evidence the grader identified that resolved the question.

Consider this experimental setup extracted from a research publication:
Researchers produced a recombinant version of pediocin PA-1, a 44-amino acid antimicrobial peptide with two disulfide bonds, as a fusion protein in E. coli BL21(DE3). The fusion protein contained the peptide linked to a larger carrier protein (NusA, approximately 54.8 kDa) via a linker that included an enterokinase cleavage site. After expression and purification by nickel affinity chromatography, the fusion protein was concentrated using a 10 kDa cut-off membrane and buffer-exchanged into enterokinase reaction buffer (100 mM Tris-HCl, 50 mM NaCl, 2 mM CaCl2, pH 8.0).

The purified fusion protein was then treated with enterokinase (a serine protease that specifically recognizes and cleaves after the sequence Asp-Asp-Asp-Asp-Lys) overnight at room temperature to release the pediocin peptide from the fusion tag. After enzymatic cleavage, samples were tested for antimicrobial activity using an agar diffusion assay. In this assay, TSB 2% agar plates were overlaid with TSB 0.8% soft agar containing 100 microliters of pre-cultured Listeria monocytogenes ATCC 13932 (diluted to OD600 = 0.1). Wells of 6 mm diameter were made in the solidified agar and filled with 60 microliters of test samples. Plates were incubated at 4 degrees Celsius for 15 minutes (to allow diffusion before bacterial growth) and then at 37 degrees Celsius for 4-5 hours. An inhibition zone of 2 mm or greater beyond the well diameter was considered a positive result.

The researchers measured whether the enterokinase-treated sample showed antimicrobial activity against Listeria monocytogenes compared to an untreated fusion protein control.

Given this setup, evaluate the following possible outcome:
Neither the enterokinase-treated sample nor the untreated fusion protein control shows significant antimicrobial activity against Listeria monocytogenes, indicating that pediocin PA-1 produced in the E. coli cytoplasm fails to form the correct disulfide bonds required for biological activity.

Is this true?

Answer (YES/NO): NO